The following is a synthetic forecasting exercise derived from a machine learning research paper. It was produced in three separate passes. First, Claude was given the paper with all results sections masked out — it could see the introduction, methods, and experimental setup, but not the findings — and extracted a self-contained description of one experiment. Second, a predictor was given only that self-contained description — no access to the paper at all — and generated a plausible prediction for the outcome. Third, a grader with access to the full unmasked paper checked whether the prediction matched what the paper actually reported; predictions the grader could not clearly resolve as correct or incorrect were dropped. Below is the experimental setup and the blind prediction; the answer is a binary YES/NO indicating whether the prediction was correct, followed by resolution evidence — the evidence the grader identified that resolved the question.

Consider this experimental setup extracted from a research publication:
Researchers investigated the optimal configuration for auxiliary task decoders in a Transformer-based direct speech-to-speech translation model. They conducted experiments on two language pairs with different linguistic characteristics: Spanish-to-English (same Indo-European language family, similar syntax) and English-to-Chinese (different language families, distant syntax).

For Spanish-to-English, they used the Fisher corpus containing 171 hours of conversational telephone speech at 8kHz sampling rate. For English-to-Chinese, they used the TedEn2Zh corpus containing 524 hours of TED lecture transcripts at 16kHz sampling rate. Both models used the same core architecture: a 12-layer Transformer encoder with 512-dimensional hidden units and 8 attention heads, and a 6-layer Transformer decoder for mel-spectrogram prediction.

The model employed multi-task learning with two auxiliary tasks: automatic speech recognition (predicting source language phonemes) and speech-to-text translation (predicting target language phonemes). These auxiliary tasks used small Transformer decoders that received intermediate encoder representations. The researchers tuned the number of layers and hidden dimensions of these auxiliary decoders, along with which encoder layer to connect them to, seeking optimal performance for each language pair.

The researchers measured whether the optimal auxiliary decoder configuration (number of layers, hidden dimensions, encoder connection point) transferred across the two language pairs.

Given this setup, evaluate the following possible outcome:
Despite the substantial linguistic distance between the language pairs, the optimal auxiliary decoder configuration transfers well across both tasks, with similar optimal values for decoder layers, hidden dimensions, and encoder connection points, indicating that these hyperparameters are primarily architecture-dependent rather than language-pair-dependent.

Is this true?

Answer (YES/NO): NO